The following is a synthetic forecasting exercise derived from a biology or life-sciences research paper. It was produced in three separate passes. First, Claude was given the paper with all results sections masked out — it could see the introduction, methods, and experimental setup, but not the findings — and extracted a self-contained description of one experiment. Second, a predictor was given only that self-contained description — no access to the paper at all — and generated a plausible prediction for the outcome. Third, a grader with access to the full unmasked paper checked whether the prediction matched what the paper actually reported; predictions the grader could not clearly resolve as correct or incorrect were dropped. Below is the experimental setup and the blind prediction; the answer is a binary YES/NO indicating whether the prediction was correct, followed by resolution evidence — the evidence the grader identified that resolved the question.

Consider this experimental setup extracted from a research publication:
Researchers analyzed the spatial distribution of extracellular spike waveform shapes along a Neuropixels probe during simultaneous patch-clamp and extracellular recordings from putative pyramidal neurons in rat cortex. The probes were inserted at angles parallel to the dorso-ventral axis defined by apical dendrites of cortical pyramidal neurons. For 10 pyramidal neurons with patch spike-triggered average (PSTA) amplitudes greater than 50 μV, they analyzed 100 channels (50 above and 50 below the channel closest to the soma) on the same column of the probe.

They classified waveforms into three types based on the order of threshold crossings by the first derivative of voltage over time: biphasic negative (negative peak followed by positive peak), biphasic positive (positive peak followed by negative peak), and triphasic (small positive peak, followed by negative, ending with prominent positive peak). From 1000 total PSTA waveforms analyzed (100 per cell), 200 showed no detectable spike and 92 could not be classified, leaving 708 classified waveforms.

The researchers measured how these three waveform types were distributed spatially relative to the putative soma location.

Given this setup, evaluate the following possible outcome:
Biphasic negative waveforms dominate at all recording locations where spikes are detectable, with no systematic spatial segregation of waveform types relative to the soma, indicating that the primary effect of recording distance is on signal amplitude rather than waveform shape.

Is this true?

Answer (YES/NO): NO